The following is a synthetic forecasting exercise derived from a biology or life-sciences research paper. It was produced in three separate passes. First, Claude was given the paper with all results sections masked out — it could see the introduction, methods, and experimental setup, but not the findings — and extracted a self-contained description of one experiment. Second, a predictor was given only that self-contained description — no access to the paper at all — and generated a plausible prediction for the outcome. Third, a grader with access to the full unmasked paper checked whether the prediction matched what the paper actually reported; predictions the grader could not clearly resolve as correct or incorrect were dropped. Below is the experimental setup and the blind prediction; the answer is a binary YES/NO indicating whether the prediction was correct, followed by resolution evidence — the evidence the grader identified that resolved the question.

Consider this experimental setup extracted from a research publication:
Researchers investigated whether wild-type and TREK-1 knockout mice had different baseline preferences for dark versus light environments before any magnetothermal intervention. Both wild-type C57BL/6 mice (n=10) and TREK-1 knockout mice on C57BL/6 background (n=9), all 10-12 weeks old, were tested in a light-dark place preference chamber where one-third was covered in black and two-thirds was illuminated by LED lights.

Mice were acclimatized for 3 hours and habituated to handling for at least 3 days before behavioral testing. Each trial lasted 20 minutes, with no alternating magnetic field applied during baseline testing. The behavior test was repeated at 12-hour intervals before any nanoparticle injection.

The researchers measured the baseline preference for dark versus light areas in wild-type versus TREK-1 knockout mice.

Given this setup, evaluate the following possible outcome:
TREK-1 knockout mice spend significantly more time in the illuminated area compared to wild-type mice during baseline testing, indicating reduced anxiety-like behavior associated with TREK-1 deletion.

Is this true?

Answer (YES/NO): NO